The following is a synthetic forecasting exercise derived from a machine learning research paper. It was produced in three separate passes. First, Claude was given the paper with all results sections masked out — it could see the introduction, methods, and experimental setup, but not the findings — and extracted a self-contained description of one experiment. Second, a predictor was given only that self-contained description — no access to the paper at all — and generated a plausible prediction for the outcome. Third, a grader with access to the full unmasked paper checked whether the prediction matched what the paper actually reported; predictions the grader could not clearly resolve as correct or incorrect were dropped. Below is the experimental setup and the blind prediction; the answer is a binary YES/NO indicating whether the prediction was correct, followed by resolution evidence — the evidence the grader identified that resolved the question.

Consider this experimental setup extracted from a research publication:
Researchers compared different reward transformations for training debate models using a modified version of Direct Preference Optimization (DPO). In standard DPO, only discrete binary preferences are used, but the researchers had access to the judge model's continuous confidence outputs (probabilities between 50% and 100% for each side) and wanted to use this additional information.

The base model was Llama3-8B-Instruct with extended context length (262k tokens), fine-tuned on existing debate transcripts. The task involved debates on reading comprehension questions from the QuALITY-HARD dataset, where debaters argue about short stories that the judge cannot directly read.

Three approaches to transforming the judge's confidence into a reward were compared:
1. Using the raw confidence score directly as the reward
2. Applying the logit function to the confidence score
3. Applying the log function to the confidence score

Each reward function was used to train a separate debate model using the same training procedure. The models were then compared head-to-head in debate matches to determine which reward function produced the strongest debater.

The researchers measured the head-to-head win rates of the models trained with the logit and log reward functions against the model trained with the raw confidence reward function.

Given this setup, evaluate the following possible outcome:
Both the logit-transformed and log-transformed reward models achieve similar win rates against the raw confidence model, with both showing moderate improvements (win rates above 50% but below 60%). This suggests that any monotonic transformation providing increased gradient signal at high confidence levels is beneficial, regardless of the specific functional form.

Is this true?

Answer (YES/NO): NO